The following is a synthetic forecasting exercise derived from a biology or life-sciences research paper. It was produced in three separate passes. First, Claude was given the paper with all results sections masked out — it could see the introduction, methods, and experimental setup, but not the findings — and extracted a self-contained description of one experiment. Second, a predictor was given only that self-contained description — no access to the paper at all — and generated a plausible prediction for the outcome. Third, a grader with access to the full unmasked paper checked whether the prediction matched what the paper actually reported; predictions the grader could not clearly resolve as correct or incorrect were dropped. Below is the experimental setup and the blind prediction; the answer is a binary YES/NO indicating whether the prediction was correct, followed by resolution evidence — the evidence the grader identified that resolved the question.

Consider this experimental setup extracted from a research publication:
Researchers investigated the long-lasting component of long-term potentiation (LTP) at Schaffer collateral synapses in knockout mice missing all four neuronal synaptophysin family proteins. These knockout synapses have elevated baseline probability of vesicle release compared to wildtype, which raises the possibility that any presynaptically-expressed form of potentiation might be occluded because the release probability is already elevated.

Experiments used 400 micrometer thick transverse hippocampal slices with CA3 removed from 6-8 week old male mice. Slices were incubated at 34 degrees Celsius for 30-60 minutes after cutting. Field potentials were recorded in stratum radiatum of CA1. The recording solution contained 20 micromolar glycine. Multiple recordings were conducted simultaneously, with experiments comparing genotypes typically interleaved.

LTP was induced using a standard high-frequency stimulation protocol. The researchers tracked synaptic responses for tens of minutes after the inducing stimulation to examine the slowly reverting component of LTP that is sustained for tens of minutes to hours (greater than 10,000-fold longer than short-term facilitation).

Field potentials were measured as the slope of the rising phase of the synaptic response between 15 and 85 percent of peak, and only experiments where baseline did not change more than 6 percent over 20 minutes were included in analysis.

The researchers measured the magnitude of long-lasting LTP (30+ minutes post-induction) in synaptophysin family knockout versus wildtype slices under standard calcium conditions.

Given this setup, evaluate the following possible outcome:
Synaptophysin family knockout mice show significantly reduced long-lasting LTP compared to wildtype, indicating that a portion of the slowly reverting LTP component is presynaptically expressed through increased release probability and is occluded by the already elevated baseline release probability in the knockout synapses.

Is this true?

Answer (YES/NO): YES